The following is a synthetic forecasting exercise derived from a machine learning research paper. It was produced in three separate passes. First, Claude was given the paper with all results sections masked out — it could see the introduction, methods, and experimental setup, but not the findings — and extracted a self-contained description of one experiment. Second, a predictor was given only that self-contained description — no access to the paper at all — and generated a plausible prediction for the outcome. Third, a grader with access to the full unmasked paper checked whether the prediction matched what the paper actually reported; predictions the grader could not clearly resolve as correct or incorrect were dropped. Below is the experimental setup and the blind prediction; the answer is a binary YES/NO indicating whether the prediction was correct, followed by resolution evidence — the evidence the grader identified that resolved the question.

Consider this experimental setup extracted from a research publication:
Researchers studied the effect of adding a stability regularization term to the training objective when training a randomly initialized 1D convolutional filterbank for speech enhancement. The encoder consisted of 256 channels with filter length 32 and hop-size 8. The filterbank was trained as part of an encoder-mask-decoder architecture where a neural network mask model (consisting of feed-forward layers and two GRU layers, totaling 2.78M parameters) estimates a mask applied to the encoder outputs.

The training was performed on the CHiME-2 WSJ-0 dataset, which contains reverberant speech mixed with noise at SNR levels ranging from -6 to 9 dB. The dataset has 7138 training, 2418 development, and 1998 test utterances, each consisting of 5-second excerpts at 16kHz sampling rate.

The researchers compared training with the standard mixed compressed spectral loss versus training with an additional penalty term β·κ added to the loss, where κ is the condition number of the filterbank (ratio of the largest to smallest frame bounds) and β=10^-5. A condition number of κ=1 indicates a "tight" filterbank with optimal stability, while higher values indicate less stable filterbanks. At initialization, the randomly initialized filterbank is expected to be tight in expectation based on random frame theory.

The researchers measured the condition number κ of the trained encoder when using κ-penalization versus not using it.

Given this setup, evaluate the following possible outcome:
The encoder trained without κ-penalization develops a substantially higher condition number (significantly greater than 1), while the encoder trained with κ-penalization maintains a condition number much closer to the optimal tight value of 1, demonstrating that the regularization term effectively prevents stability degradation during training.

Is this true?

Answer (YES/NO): YES